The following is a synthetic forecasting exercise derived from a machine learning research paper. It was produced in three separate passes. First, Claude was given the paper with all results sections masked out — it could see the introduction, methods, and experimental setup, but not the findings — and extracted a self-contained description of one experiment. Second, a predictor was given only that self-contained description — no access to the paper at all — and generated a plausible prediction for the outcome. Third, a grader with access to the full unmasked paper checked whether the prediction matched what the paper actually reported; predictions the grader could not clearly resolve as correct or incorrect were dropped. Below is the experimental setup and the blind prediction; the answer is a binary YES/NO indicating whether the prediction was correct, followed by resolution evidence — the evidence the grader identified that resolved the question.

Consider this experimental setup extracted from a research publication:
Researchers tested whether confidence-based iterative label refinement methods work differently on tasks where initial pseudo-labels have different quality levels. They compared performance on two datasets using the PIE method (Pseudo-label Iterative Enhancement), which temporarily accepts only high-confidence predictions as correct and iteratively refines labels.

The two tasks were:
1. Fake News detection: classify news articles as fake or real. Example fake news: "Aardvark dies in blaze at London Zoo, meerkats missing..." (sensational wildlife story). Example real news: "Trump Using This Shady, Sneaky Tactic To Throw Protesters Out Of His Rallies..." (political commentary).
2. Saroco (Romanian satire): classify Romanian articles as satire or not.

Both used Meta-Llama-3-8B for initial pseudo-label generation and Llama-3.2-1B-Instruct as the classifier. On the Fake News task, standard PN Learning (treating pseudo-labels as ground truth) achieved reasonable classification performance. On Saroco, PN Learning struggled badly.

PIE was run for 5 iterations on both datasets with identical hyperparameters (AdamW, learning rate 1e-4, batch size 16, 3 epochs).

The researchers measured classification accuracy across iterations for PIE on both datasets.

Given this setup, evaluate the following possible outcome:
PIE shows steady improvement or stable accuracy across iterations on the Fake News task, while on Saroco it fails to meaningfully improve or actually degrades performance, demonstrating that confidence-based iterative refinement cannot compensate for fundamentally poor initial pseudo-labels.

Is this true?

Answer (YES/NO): YES